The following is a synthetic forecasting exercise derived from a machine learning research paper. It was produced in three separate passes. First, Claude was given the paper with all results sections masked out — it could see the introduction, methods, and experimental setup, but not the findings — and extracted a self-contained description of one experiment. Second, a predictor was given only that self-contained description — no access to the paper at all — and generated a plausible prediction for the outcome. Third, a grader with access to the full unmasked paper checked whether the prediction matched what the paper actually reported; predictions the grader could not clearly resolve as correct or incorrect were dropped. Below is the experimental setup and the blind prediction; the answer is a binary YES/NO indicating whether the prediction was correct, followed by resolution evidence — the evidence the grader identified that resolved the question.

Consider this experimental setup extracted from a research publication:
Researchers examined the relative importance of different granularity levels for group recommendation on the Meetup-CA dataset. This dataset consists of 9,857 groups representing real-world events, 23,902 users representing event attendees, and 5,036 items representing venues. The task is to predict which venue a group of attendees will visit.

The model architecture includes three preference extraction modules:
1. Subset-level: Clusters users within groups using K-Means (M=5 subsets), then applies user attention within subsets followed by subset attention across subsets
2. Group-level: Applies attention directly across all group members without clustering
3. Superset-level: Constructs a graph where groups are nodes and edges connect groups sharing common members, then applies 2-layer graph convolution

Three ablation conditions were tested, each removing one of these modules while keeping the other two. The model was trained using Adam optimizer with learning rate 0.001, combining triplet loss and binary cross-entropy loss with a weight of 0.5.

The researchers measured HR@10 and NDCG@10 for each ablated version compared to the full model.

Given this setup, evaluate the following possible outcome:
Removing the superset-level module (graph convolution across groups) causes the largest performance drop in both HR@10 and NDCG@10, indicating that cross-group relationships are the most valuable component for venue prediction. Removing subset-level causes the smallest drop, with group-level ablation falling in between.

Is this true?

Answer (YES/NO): NO